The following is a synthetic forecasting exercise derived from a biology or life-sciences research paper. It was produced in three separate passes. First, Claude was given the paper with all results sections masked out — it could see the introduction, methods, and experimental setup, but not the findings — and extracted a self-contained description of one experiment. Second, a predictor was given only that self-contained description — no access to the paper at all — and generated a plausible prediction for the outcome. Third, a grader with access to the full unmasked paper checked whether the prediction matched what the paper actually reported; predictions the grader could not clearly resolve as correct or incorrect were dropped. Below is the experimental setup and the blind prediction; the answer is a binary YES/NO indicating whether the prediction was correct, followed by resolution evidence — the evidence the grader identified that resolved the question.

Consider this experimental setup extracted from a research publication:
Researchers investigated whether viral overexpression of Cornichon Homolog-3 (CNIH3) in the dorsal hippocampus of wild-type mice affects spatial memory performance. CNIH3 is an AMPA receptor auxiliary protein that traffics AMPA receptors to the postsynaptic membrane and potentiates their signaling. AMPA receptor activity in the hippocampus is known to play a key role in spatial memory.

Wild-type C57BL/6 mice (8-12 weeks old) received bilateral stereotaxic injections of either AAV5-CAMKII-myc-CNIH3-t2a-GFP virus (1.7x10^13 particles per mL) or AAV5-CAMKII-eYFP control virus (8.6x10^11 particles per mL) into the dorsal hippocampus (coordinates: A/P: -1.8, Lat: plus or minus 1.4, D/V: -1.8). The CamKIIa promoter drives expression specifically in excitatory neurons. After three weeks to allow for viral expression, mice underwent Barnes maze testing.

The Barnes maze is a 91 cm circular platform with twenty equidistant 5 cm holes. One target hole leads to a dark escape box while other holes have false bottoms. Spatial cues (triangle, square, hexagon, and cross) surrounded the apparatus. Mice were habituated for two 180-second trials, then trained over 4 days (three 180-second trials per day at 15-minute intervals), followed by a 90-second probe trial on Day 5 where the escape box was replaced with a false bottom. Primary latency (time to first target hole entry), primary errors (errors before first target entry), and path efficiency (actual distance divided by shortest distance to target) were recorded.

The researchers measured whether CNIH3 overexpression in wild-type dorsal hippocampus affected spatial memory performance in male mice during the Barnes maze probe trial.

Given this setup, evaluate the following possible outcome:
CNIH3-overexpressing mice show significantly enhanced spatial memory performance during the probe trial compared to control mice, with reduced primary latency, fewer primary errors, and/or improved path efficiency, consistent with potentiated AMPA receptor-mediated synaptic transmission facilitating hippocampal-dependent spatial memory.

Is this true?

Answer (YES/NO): NO